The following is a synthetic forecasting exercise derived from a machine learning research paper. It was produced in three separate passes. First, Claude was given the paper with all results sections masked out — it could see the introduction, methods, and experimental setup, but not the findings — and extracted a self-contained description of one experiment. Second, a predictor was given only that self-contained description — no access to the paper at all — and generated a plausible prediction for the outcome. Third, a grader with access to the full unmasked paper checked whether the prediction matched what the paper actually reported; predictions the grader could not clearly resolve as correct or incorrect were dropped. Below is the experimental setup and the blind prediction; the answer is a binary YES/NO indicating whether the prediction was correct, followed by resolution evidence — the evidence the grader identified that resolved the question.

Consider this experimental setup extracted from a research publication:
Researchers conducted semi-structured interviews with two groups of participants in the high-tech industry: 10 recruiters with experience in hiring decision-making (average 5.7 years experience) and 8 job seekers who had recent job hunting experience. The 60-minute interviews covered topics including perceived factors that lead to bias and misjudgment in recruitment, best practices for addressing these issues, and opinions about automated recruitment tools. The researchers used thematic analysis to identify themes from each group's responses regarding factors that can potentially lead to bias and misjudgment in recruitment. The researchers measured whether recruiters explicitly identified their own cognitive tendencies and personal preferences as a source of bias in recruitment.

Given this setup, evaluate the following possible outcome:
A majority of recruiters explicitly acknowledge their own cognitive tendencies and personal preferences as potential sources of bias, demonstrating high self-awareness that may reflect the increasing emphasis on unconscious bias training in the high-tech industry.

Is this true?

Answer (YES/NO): YES